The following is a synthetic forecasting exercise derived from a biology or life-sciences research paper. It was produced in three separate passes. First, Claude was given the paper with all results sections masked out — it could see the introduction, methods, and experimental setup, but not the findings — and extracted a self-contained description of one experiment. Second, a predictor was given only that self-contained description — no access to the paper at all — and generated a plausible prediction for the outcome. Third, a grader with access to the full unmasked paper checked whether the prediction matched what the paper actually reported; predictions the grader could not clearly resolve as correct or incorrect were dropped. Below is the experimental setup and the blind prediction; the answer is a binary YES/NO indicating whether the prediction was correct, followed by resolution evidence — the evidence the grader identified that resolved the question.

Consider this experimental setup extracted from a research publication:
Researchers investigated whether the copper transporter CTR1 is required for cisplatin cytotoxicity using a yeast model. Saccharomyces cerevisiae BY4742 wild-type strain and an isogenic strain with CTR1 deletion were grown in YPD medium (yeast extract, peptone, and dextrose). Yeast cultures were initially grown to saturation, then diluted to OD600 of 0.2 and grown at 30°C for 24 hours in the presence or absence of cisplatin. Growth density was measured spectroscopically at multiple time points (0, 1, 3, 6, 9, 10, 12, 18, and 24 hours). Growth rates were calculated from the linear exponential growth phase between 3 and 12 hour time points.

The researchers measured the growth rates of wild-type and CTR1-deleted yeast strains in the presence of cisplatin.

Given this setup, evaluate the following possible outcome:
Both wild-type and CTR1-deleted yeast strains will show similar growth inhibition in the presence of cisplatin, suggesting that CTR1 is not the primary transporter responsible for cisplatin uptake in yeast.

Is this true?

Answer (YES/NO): NO